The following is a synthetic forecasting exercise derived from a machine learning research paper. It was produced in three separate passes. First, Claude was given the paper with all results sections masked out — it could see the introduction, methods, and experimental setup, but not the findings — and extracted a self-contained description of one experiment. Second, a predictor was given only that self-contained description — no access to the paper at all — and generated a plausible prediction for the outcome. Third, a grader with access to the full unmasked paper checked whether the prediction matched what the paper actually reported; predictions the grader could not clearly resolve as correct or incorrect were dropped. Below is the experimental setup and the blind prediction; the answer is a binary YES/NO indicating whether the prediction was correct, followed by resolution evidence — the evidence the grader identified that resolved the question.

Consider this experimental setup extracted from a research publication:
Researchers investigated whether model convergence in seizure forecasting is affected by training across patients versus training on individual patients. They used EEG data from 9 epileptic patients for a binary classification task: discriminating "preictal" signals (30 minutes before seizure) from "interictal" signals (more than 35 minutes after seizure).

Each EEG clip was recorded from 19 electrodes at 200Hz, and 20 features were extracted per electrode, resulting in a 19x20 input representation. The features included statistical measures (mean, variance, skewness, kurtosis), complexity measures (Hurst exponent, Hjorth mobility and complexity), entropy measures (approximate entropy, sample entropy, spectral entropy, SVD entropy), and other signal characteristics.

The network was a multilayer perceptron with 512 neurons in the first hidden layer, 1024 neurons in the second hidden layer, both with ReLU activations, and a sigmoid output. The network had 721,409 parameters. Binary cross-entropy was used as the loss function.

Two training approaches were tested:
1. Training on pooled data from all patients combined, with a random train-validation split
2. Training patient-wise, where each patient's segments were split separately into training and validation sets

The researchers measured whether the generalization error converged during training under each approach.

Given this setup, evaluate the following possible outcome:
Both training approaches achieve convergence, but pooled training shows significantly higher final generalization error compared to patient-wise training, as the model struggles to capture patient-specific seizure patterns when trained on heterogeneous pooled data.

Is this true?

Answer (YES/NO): NO